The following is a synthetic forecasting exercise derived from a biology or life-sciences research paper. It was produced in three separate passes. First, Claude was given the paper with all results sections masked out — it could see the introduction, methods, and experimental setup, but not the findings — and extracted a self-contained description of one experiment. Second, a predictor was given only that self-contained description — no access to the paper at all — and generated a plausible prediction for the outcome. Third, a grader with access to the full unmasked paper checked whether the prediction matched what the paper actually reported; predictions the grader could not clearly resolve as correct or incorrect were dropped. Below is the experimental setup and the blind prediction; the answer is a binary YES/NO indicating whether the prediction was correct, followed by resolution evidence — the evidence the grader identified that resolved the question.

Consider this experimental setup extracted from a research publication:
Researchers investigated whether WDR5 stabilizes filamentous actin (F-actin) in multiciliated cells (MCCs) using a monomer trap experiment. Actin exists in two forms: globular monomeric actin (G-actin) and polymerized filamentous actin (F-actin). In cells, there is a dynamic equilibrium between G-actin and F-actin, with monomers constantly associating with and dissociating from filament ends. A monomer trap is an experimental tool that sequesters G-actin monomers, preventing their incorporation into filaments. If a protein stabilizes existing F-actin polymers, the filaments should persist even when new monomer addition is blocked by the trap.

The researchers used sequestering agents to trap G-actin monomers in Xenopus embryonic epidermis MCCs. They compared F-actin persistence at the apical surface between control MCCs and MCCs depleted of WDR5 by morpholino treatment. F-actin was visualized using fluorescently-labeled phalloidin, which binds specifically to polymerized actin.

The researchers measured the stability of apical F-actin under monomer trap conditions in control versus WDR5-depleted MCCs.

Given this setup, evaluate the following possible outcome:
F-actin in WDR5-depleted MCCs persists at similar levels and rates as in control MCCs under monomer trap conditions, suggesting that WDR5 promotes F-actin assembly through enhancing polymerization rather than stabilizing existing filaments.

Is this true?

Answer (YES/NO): NO